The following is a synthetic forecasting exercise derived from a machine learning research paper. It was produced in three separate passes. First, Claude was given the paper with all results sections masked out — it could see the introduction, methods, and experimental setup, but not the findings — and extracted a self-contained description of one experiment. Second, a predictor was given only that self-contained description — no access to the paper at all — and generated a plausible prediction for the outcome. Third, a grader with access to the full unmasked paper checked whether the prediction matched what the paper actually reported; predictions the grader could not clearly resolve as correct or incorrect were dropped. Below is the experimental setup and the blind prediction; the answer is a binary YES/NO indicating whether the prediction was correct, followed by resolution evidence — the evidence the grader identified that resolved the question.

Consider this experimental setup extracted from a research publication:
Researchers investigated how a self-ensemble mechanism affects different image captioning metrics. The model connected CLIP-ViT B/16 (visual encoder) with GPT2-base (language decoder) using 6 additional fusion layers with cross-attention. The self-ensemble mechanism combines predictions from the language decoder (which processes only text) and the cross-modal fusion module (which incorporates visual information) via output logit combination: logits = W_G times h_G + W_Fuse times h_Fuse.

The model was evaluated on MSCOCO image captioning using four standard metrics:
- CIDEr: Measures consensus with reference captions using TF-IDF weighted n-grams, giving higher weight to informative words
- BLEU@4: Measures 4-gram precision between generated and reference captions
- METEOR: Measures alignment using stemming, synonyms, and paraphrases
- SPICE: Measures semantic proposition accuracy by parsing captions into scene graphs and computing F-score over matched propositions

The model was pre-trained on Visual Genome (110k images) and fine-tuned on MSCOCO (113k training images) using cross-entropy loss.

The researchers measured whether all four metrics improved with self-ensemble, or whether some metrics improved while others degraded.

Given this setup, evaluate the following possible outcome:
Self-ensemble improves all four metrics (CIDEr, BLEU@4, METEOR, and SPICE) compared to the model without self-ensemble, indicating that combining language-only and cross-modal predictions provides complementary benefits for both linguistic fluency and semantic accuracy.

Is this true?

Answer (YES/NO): YES